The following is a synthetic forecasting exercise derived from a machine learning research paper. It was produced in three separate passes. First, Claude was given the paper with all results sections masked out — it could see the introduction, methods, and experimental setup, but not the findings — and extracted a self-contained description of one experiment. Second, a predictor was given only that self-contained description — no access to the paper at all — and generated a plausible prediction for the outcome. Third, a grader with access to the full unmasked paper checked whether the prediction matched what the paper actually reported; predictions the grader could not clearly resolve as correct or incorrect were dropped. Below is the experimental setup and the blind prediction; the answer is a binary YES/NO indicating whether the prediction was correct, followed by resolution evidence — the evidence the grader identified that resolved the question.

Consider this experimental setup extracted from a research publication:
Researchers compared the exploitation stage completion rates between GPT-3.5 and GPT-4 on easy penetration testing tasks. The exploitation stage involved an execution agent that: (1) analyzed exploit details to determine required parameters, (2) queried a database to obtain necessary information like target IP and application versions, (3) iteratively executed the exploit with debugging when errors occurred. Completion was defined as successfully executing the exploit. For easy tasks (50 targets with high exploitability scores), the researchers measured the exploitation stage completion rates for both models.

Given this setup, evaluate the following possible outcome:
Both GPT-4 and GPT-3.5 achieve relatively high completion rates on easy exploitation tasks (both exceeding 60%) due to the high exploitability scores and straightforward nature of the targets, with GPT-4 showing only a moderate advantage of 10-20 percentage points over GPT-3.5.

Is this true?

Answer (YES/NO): NO